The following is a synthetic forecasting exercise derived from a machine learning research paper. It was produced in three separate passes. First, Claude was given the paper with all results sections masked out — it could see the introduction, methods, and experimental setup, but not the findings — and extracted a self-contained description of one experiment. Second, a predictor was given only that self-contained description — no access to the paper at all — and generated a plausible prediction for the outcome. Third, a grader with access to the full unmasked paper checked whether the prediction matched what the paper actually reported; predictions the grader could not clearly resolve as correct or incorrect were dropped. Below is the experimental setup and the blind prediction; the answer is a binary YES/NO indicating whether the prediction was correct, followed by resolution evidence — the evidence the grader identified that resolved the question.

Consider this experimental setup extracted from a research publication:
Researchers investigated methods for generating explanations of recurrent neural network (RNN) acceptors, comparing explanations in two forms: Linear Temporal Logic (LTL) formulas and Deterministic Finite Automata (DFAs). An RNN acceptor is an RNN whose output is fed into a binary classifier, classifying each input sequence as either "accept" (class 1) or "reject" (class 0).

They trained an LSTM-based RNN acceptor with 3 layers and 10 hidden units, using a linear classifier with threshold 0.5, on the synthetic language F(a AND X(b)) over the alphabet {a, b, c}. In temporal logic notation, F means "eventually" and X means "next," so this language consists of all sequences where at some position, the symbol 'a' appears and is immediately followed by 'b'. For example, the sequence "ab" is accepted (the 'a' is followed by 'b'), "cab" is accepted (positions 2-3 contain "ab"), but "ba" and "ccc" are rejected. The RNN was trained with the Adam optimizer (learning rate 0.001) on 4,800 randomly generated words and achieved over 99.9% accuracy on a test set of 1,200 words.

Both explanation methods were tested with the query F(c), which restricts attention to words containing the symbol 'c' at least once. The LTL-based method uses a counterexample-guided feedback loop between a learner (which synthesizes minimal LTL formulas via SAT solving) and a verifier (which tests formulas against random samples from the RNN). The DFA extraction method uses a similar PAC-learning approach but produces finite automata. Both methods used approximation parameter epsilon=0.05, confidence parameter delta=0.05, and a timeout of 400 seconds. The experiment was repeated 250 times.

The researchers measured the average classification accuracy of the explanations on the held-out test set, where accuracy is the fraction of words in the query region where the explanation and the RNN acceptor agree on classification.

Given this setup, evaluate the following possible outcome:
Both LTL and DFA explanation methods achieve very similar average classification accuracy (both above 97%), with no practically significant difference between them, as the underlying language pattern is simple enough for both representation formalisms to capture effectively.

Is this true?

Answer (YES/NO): NO